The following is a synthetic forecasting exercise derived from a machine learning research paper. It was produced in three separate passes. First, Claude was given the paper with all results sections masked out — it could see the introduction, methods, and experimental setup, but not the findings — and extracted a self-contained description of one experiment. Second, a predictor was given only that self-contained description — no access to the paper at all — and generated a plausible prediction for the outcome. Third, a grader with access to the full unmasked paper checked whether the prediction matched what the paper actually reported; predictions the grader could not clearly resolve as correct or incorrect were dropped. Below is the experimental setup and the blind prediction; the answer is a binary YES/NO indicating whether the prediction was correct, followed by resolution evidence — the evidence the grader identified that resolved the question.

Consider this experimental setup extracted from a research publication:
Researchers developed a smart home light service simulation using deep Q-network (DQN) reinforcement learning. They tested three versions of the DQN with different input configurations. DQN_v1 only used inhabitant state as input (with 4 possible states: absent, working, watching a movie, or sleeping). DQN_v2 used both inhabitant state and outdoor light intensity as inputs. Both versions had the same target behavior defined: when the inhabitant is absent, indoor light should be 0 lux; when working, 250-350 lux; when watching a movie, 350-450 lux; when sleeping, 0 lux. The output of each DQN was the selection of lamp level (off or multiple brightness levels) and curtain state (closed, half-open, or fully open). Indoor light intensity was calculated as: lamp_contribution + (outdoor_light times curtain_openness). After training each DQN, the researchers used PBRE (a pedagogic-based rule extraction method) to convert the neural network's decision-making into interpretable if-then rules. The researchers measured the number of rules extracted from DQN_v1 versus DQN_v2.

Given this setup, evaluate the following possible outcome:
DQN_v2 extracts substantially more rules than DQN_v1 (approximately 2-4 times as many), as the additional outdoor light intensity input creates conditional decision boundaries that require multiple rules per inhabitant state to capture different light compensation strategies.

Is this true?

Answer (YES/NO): NO